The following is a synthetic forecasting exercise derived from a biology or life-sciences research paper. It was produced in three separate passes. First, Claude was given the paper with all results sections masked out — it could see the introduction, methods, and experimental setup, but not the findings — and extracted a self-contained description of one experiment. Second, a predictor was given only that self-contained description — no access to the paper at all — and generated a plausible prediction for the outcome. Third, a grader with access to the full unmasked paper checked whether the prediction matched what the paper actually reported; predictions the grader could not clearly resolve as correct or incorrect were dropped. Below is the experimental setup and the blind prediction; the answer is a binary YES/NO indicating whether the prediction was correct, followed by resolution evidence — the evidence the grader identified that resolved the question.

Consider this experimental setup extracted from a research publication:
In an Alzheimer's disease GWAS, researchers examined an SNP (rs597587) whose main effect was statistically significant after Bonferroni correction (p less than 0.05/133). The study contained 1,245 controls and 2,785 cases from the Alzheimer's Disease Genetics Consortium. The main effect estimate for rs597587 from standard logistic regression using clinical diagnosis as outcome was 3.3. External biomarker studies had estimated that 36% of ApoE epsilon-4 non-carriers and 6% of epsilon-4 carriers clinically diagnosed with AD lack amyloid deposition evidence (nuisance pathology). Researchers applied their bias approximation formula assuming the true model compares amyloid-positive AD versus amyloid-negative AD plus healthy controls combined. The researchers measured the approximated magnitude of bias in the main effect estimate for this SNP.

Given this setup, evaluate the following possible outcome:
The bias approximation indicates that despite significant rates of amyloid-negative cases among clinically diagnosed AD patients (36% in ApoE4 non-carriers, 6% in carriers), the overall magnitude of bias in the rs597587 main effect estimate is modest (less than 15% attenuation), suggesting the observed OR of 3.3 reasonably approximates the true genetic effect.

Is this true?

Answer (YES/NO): NO